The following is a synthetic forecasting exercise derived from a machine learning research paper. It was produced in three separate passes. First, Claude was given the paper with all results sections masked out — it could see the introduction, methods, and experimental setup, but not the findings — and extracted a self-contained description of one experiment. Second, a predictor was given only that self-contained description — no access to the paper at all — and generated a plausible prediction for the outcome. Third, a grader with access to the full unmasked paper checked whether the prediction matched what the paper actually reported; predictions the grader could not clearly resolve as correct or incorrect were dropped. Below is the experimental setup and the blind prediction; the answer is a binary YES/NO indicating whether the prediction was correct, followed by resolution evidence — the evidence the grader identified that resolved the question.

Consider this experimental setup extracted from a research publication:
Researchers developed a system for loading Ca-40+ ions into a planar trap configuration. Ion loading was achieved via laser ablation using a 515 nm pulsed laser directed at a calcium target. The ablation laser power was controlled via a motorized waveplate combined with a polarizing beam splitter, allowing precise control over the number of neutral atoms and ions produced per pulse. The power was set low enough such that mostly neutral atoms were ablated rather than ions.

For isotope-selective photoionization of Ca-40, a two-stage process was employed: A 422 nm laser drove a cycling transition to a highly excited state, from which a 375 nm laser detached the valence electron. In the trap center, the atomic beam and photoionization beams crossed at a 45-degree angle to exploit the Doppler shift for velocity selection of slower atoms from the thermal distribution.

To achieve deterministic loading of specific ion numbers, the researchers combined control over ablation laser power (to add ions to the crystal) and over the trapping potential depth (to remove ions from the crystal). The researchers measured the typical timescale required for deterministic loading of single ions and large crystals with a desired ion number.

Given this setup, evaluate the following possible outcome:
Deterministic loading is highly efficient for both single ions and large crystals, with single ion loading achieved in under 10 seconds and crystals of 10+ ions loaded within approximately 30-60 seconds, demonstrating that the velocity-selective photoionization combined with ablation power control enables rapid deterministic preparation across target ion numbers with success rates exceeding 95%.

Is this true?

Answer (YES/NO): NO